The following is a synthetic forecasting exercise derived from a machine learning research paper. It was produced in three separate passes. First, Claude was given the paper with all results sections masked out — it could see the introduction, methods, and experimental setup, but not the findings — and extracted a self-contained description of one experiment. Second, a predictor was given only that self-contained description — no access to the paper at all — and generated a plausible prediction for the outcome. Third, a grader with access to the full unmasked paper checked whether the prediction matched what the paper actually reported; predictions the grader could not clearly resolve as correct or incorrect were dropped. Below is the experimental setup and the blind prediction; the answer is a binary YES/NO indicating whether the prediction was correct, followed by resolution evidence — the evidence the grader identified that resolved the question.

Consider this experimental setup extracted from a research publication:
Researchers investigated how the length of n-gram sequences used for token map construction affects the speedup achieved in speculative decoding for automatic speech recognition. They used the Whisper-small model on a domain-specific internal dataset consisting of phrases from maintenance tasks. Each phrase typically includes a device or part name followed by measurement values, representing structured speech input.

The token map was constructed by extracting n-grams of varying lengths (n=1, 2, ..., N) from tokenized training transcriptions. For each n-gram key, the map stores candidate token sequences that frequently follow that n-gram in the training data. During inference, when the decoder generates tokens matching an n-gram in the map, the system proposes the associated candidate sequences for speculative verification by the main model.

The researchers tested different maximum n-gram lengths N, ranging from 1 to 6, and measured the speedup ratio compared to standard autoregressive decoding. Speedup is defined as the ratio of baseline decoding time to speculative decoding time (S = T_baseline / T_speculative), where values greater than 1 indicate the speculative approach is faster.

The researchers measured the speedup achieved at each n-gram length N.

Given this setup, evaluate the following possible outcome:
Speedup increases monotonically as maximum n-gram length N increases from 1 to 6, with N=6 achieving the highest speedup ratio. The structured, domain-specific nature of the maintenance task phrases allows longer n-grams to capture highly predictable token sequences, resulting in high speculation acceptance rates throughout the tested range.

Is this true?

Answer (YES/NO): NO